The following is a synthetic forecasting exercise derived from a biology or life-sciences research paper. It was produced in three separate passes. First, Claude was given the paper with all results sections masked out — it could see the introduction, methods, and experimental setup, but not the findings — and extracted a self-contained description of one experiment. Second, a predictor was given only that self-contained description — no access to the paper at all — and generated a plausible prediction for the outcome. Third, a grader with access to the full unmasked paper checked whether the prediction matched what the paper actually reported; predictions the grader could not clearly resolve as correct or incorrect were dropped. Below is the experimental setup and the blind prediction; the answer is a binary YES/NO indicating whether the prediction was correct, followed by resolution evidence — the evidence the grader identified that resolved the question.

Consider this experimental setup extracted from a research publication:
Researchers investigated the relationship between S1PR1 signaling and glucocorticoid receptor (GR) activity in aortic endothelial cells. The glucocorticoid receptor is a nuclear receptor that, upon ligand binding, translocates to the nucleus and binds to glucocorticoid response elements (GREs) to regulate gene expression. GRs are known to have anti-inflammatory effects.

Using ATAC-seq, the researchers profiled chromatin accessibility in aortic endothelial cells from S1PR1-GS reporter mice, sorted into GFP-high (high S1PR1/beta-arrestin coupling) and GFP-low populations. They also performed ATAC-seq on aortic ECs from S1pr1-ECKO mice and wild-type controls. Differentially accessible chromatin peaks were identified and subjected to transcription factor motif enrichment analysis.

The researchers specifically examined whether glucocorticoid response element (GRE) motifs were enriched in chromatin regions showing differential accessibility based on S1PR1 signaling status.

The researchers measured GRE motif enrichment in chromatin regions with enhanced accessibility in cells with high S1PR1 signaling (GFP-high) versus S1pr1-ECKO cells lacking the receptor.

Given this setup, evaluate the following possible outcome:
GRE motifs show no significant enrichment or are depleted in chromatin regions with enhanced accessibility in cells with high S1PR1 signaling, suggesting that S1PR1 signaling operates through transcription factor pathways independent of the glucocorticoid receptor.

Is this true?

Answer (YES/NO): NO